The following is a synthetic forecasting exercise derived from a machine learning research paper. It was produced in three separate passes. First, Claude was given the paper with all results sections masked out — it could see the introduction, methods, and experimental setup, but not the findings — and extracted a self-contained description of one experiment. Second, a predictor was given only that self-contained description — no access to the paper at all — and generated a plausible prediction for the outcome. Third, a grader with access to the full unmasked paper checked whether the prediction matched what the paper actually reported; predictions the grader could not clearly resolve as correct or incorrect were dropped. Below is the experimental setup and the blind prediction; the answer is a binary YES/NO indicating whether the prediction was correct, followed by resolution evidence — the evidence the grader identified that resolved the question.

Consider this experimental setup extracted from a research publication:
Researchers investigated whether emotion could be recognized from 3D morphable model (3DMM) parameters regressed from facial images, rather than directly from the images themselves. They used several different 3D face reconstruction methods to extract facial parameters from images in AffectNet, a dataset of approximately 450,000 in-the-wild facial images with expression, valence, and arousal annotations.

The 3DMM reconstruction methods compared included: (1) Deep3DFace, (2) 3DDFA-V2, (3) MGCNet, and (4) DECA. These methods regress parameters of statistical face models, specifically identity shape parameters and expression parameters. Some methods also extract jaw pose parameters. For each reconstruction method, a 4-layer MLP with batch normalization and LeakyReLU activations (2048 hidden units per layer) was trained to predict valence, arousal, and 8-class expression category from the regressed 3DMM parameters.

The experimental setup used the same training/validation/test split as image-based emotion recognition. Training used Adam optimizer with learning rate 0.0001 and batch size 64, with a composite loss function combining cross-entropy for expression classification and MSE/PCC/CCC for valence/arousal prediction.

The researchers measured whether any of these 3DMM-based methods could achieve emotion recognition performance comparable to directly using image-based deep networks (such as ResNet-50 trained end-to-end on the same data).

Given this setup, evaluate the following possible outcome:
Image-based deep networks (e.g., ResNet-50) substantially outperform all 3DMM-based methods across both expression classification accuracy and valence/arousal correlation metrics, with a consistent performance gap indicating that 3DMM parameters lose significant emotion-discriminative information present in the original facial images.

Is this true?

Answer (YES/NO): NO